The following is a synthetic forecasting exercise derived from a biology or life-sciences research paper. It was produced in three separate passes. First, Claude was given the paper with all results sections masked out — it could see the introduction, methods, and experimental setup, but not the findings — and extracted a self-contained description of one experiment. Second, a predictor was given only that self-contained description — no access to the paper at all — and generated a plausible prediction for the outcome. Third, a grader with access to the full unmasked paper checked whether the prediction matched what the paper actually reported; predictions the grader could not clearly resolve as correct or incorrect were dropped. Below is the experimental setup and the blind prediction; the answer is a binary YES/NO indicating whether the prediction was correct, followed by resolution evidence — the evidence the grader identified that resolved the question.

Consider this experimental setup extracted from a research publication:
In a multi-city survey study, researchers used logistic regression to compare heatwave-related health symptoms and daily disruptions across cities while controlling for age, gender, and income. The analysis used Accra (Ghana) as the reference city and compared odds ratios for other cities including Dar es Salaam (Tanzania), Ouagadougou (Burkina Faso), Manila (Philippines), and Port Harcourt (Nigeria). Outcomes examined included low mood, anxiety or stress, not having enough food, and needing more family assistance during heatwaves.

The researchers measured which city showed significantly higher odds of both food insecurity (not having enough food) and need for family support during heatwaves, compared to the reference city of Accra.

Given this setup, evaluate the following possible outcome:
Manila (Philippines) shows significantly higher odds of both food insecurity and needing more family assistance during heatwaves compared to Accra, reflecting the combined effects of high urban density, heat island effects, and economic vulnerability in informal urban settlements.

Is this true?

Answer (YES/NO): NO